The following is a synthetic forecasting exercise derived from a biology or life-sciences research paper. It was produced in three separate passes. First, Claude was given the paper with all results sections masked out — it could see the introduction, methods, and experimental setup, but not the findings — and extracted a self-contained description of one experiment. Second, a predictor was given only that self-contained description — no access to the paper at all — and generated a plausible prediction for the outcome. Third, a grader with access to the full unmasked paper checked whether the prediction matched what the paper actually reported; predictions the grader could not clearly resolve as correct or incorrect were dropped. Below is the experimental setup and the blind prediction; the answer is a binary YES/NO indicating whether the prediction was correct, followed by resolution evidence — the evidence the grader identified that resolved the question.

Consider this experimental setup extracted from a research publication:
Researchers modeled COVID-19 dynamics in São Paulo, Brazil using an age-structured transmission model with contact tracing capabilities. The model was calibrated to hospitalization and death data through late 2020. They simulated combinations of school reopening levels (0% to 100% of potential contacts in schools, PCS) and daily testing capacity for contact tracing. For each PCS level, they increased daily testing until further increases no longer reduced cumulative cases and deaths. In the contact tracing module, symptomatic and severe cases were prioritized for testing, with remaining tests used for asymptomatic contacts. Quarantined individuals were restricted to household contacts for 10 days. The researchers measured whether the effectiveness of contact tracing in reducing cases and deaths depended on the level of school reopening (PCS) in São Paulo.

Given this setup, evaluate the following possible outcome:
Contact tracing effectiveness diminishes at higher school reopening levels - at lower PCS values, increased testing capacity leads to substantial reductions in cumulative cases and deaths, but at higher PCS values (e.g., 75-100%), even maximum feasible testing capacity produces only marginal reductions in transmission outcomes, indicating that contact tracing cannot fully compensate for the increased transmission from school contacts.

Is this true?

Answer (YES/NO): NO